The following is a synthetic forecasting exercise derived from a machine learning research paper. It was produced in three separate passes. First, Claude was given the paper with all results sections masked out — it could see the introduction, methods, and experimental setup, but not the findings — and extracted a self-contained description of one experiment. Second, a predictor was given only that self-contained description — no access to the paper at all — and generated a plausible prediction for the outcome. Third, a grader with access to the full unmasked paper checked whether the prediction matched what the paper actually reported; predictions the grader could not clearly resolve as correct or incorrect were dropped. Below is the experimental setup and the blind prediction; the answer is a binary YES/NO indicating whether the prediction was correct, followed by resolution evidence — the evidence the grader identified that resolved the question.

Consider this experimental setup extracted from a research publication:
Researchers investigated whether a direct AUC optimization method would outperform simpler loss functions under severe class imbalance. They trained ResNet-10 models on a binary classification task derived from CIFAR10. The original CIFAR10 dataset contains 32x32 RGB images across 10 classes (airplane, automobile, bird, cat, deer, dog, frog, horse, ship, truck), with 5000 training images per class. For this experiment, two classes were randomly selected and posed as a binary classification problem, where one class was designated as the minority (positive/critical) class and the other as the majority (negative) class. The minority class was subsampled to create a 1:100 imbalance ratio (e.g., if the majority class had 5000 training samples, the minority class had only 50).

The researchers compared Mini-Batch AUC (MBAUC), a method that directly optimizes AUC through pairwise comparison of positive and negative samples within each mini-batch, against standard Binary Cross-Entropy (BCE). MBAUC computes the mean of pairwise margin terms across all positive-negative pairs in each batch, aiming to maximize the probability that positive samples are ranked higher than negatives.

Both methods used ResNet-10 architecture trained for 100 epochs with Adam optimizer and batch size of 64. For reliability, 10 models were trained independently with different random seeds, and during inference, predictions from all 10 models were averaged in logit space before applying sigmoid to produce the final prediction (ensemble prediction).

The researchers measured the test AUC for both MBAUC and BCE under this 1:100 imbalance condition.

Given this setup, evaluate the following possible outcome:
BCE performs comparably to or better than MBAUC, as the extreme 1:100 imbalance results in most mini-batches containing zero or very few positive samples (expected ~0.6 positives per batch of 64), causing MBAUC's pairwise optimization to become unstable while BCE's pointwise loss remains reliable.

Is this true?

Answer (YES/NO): YES